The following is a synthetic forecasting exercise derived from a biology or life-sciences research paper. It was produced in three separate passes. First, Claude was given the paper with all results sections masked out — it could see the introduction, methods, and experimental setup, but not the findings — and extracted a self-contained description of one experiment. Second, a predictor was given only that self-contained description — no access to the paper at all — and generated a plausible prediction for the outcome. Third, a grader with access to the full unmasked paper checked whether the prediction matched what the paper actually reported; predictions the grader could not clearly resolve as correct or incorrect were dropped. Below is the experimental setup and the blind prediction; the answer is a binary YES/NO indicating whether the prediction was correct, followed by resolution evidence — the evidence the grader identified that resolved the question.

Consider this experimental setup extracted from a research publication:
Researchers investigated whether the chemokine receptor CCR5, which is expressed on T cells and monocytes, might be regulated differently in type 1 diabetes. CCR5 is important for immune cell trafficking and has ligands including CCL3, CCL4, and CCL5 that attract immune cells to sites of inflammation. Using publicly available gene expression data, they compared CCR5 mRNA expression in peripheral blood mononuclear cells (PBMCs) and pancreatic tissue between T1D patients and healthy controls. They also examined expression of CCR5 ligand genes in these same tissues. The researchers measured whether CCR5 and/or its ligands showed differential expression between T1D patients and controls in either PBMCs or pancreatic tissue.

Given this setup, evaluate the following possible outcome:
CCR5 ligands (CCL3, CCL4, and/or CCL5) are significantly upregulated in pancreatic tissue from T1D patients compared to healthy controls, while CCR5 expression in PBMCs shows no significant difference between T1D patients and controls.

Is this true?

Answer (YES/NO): NO